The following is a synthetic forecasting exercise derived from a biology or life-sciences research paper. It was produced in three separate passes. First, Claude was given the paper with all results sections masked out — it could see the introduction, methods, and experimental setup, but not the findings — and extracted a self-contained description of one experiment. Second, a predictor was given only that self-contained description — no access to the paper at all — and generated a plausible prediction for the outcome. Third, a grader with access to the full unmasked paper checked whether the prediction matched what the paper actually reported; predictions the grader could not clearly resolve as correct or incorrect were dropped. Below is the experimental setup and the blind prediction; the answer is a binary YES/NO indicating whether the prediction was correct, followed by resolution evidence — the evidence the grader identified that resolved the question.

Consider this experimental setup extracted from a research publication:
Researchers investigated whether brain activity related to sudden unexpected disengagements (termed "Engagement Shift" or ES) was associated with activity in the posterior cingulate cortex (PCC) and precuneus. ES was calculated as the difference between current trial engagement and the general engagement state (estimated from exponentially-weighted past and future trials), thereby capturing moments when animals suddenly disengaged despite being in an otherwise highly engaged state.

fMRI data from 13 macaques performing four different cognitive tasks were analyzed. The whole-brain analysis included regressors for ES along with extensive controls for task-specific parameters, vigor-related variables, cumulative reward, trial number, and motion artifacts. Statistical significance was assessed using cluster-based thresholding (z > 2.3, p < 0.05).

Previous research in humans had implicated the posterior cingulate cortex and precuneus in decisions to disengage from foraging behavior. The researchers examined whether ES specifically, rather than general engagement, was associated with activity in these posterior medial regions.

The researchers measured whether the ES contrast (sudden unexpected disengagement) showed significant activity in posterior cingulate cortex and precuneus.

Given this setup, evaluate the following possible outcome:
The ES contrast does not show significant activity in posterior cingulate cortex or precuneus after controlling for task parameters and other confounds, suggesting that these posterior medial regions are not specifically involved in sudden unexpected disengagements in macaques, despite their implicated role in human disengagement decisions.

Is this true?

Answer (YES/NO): NO